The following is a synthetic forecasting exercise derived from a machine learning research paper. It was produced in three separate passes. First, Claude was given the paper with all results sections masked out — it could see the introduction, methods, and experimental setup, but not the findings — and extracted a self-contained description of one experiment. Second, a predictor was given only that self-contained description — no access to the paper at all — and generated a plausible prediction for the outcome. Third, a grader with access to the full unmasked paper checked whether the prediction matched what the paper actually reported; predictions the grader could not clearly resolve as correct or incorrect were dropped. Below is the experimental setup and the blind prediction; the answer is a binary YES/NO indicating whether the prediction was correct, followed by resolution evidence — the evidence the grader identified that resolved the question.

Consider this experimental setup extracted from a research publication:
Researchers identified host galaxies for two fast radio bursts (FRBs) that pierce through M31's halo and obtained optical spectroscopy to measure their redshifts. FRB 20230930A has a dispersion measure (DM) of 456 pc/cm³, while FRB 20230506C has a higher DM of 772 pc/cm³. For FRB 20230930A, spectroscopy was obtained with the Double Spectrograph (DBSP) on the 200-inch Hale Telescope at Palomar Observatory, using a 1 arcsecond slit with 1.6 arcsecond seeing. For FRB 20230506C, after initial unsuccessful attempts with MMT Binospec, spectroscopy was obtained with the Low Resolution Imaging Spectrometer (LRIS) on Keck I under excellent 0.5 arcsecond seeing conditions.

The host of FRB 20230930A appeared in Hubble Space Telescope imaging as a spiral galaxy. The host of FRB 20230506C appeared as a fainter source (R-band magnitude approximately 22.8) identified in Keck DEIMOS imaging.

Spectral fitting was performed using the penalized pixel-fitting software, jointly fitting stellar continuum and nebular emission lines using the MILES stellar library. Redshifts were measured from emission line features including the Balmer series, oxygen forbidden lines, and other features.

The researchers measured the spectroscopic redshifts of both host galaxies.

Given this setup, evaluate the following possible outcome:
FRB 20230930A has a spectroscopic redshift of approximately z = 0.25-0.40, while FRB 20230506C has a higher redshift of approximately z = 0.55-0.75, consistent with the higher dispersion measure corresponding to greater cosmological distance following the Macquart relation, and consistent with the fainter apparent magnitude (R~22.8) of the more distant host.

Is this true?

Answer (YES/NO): NO